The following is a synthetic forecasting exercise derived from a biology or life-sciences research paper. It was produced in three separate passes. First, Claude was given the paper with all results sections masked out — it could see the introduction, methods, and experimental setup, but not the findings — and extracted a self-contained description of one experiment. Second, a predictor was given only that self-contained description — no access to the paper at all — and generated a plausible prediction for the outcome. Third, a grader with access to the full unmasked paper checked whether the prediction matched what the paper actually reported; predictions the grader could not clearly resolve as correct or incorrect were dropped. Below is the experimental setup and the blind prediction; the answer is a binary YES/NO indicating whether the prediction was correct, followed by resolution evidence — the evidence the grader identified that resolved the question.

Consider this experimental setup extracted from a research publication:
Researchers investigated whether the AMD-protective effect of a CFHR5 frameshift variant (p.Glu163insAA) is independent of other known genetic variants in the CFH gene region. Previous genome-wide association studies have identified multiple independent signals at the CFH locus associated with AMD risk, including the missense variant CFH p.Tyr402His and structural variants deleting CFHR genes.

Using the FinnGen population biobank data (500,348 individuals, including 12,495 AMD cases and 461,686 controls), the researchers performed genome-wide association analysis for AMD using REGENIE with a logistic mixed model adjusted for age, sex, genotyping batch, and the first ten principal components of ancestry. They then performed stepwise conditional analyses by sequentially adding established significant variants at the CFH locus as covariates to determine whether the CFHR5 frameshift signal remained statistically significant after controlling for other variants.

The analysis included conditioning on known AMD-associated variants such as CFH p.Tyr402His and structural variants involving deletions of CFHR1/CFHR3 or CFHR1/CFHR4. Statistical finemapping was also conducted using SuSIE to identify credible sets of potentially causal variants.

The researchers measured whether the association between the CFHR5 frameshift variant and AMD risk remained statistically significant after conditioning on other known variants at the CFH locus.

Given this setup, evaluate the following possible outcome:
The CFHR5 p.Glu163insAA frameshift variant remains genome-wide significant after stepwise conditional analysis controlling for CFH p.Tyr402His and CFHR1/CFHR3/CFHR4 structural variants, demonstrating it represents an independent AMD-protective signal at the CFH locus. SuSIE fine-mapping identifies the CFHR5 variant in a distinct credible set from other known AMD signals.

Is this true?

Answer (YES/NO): YES